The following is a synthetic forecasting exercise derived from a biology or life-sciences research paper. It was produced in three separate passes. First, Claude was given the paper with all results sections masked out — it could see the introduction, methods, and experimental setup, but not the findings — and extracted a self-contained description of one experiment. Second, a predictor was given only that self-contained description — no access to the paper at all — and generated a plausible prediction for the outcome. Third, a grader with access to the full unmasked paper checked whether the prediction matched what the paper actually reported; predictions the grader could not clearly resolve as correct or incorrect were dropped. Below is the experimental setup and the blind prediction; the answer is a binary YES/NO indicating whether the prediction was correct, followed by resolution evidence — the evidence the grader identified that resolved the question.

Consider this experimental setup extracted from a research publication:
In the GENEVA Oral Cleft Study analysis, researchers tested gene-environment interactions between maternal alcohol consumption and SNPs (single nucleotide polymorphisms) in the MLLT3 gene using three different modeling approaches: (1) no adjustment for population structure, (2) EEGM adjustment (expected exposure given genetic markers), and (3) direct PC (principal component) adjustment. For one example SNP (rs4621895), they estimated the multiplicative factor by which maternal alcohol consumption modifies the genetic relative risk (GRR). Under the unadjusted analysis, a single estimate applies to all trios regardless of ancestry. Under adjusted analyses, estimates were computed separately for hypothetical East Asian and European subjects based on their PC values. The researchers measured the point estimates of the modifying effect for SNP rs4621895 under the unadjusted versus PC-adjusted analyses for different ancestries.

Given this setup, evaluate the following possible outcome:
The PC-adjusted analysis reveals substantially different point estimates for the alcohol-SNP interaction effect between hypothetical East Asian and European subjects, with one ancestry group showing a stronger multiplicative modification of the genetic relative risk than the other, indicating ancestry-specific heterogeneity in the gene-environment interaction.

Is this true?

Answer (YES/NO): YES